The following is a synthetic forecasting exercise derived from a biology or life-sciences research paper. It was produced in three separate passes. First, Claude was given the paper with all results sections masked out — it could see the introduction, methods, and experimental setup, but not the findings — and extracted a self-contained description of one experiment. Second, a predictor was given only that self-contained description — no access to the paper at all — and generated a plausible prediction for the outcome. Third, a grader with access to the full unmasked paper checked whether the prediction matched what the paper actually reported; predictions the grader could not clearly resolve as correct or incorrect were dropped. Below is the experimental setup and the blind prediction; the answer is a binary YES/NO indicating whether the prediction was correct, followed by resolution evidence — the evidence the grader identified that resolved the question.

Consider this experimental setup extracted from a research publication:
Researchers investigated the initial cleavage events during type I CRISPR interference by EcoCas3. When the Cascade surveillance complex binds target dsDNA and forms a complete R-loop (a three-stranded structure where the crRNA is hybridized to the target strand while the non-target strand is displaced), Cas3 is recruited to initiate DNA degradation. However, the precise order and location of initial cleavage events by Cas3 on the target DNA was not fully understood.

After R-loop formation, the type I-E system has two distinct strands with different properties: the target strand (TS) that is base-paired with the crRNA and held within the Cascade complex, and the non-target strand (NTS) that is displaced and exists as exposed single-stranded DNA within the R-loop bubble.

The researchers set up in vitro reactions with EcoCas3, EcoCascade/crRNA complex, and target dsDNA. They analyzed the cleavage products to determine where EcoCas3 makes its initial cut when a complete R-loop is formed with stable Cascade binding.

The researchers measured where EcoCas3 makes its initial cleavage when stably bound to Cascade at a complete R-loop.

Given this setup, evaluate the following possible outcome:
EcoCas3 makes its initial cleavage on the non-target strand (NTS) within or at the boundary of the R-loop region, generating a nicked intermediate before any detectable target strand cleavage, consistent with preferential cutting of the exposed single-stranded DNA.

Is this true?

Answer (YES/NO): YES